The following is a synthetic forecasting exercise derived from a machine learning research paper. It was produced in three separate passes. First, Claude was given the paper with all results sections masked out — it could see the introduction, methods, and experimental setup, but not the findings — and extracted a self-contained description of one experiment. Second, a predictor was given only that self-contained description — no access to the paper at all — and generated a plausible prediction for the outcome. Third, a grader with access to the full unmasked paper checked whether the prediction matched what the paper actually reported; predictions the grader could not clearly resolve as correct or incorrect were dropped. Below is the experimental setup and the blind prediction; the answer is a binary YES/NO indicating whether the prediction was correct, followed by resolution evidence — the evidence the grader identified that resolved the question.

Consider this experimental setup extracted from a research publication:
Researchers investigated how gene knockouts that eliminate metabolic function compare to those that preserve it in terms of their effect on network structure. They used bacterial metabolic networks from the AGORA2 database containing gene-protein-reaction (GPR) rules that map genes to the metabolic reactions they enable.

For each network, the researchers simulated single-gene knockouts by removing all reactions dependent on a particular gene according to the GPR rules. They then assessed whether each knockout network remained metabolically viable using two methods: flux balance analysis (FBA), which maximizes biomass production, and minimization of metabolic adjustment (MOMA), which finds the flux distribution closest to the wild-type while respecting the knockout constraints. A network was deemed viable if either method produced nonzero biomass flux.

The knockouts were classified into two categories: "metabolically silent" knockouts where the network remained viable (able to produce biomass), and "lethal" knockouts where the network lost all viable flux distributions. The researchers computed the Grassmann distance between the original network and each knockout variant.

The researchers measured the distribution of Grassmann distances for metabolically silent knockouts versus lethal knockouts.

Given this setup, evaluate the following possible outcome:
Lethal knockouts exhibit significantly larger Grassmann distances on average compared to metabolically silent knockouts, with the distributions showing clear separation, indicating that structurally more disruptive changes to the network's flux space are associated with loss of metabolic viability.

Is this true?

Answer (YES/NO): YES